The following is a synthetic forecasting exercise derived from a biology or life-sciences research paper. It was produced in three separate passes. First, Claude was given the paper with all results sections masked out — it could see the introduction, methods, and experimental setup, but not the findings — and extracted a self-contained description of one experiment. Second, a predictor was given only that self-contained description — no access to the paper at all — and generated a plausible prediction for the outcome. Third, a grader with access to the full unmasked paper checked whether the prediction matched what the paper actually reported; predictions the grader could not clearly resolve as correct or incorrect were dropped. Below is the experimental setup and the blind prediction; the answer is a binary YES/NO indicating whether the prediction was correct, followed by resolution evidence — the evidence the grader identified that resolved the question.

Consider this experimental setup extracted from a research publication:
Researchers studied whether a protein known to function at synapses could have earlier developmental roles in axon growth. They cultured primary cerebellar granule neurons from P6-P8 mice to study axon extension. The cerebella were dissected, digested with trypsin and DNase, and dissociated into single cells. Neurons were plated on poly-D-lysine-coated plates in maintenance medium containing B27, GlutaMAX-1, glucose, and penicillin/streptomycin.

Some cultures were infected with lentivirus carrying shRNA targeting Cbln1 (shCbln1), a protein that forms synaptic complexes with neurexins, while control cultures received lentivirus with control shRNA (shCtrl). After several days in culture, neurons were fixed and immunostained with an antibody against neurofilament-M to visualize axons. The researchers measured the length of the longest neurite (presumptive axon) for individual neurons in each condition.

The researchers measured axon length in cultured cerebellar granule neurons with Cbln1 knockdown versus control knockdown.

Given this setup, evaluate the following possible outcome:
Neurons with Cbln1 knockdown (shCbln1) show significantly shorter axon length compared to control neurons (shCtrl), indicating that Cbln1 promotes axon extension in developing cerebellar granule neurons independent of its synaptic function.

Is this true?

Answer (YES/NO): YES